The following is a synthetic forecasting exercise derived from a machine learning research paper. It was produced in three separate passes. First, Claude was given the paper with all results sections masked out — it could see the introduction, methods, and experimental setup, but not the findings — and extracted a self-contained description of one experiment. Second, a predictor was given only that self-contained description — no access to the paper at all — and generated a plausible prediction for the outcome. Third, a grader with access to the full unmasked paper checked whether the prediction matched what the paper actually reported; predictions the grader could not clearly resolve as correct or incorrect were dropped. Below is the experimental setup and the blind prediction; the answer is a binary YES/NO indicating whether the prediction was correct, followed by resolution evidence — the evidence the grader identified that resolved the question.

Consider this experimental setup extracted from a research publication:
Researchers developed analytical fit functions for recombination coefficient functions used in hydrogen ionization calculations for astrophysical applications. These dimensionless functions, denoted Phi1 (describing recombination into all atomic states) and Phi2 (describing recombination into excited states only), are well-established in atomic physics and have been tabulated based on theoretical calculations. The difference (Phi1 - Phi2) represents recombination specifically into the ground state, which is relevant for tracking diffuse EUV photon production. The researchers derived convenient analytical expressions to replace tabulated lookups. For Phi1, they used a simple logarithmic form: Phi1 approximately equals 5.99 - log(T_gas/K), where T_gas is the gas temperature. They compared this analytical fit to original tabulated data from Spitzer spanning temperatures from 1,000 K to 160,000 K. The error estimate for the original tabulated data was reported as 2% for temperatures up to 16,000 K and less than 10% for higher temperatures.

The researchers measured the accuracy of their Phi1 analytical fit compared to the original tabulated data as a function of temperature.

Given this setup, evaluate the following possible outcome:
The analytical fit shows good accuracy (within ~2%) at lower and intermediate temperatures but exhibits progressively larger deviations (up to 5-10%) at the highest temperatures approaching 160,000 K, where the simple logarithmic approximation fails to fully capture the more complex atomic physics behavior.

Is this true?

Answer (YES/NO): NO